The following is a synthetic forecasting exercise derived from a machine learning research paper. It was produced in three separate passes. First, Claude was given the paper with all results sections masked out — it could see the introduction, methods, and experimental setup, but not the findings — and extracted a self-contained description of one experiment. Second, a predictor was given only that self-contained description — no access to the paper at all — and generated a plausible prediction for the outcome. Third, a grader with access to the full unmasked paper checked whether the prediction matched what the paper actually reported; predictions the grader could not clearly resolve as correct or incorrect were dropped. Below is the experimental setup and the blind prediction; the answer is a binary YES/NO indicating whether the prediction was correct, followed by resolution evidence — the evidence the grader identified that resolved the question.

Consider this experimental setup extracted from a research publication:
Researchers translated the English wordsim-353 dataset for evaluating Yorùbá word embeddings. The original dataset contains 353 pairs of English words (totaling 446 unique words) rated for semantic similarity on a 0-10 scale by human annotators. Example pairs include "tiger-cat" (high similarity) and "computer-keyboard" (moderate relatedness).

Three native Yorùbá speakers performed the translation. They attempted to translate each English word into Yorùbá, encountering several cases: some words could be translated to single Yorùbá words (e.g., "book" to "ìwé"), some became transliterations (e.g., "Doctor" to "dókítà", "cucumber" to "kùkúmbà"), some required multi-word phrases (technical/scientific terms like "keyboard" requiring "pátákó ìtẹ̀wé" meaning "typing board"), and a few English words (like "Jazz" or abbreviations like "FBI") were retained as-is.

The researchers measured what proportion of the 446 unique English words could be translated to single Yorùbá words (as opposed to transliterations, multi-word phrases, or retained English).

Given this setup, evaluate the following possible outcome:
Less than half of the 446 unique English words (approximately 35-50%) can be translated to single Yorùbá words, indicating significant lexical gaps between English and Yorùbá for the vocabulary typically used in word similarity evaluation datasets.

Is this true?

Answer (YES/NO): NO